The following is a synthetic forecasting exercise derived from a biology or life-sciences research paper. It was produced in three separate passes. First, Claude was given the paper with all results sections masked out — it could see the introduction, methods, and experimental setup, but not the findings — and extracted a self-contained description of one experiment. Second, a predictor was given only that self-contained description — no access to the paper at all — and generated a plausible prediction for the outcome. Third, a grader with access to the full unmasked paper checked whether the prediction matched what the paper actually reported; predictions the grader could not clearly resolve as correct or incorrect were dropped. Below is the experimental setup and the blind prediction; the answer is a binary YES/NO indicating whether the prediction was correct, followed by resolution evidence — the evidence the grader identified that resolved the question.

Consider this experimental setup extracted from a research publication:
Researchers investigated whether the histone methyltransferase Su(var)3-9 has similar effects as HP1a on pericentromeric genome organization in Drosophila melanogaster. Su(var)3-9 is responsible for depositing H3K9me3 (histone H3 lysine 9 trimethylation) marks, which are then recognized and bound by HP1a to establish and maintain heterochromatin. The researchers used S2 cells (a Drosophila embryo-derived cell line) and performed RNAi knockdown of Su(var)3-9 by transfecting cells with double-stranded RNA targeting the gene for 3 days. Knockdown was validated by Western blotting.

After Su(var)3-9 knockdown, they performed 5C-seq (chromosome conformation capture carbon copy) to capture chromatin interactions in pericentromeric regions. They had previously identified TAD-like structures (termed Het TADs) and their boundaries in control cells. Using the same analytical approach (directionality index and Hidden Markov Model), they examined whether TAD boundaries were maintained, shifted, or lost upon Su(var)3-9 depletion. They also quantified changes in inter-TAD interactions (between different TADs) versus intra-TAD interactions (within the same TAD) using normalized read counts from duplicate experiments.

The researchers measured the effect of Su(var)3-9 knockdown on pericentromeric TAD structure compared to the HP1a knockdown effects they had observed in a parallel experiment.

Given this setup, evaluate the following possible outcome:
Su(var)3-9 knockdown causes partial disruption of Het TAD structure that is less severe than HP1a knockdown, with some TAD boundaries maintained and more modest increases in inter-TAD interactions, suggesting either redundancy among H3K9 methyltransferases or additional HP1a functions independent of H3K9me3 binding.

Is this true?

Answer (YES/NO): YES